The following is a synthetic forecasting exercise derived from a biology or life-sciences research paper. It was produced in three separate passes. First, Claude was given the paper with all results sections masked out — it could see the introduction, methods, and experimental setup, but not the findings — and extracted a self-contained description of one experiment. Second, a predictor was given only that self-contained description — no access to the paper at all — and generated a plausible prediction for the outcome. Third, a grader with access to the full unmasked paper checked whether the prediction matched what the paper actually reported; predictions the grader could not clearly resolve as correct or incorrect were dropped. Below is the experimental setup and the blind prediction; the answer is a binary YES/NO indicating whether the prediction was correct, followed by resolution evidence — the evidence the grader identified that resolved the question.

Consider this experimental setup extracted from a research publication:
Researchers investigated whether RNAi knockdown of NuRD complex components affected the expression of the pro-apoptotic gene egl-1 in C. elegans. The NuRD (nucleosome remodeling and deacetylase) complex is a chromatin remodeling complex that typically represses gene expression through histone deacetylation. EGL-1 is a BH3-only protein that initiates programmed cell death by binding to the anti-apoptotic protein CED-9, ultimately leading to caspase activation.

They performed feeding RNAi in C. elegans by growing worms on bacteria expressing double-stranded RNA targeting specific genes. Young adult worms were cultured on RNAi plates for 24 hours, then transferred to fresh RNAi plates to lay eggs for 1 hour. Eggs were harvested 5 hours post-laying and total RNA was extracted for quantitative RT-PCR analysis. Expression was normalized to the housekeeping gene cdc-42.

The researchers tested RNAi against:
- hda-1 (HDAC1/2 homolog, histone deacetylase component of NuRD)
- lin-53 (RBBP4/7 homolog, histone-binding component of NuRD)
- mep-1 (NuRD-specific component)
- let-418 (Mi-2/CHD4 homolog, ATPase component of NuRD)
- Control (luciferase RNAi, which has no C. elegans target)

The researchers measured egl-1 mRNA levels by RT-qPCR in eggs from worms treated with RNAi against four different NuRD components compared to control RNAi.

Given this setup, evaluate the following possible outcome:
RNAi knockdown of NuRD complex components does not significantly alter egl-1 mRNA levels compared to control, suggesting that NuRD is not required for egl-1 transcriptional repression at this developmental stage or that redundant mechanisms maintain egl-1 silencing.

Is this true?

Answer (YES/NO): NO